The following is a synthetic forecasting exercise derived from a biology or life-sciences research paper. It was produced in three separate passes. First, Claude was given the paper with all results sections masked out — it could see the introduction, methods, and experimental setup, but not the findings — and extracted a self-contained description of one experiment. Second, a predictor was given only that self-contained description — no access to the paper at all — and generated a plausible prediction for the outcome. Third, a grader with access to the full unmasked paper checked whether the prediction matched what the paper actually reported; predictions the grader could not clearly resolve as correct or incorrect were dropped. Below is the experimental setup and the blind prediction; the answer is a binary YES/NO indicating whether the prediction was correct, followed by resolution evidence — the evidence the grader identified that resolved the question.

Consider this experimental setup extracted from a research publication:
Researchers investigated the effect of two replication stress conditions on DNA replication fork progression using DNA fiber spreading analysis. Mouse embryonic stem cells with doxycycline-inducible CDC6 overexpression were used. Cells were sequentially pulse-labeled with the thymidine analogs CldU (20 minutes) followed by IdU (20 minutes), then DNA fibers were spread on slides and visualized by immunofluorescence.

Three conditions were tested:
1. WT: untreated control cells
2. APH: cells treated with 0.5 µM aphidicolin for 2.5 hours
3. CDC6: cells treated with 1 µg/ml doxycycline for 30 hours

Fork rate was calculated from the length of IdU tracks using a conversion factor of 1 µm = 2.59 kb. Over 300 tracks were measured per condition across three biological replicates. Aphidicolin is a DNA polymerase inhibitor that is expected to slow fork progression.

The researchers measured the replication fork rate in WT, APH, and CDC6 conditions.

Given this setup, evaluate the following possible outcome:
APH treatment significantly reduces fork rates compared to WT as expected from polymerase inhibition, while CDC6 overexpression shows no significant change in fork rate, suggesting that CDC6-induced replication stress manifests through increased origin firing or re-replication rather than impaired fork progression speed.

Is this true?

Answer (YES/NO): NO